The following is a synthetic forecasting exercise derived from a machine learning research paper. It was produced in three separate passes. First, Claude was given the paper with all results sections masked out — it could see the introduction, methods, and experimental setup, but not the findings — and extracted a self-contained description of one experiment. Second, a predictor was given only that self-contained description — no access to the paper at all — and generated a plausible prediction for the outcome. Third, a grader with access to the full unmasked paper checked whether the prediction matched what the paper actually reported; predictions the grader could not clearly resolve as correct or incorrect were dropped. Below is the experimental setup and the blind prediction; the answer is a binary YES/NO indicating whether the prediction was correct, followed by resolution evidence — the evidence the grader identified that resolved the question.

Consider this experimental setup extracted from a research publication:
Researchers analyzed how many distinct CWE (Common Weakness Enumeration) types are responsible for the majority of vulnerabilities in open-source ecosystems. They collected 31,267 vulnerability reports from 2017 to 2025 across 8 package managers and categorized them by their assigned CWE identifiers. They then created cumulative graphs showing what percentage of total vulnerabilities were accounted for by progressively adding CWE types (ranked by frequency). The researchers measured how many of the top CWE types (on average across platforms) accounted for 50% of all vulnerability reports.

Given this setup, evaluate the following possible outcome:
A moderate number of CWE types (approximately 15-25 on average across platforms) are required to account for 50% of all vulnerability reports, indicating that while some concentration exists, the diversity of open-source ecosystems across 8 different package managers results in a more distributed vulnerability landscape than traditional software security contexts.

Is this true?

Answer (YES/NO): NO